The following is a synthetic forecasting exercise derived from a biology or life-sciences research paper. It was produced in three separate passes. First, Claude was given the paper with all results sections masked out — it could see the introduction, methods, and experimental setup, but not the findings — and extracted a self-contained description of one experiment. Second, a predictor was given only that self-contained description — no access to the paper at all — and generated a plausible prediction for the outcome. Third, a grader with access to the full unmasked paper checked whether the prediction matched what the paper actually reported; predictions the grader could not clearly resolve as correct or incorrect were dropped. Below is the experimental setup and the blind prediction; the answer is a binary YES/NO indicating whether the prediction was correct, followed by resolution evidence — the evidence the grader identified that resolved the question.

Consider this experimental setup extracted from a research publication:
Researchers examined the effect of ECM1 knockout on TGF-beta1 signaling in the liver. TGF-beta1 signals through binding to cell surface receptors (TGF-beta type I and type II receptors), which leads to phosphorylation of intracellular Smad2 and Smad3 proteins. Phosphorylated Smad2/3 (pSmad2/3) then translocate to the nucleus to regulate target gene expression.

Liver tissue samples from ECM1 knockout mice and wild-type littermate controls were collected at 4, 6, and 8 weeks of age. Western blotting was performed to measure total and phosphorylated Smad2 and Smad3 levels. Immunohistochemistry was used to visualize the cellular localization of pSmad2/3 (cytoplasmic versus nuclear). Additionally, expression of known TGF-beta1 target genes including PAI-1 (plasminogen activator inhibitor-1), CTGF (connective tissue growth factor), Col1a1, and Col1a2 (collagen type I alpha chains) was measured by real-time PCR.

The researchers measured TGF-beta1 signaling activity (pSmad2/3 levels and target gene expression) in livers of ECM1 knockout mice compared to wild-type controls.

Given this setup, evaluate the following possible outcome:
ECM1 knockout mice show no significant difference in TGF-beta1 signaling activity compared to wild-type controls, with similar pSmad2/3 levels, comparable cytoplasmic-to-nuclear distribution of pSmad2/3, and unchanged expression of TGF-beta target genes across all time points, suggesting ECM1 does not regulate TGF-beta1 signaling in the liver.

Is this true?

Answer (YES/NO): NO